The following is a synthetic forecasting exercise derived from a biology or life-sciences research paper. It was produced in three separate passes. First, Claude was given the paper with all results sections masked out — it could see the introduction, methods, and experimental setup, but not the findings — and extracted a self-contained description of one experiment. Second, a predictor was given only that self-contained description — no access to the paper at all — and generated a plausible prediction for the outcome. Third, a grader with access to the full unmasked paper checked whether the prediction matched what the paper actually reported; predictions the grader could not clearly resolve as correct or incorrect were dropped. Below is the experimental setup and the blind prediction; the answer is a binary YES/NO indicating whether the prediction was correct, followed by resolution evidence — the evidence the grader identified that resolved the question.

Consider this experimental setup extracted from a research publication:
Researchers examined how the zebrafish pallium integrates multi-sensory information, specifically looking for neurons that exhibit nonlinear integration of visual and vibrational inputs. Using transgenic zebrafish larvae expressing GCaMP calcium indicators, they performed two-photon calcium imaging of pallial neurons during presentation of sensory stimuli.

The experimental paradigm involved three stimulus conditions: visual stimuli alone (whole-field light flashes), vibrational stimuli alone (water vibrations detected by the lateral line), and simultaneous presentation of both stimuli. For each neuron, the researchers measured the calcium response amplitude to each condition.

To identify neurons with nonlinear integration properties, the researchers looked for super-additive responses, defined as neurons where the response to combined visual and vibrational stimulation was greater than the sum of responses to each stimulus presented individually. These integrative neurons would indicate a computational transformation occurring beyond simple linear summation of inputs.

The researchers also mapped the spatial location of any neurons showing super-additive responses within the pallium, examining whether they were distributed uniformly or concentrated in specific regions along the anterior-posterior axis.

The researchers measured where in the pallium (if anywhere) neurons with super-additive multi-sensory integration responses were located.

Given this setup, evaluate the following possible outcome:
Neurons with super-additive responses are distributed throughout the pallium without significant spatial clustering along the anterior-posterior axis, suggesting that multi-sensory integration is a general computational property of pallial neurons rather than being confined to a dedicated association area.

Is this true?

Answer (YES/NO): NO